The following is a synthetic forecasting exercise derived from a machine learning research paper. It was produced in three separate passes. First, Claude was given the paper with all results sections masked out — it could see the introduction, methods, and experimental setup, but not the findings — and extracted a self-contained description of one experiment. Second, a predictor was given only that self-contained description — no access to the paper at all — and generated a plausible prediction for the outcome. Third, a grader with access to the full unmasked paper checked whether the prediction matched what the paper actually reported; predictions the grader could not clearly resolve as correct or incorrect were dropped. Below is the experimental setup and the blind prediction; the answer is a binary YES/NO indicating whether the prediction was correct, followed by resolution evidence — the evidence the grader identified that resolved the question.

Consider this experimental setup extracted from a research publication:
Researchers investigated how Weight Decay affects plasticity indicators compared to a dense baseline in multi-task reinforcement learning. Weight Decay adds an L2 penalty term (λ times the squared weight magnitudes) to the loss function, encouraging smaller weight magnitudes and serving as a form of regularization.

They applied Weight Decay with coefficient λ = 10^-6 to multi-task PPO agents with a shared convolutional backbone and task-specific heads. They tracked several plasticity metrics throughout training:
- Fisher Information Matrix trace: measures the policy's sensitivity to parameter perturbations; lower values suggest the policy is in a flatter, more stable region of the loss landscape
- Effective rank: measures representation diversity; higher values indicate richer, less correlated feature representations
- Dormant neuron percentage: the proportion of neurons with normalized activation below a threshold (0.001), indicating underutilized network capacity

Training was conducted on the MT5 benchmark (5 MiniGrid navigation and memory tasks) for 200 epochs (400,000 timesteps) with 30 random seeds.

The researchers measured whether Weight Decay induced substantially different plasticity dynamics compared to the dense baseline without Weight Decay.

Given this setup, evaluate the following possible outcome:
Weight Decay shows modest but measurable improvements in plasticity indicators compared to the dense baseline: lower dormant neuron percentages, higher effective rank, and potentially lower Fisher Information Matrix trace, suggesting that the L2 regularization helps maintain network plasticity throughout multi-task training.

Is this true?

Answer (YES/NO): NO